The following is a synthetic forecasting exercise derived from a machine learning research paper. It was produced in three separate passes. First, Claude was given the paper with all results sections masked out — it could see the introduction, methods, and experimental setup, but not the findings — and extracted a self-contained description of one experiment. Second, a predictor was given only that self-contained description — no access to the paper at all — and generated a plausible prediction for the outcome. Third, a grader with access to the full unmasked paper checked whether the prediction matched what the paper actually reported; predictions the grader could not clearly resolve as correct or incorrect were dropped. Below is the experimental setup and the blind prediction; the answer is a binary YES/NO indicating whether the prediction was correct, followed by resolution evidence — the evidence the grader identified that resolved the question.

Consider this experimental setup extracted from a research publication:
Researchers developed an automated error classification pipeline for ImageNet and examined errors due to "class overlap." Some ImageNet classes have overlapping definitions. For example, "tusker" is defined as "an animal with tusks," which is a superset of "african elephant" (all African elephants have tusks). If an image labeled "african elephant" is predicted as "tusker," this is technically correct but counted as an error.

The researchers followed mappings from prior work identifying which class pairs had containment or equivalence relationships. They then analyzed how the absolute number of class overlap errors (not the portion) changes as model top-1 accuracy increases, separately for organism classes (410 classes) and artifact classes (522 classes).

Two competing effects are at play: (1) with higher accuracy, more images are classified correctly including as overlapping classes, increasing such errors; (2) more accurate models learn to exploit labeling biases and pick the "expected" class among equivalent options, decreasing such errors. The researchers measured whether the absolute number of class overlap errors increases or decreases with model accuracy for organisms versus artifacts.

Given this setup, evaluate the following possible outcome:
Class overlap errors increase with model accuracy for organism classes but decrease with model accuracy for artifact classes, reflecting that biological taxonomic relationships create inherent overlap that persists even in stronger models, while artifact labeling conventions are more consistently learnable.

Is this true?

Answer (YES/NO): NO